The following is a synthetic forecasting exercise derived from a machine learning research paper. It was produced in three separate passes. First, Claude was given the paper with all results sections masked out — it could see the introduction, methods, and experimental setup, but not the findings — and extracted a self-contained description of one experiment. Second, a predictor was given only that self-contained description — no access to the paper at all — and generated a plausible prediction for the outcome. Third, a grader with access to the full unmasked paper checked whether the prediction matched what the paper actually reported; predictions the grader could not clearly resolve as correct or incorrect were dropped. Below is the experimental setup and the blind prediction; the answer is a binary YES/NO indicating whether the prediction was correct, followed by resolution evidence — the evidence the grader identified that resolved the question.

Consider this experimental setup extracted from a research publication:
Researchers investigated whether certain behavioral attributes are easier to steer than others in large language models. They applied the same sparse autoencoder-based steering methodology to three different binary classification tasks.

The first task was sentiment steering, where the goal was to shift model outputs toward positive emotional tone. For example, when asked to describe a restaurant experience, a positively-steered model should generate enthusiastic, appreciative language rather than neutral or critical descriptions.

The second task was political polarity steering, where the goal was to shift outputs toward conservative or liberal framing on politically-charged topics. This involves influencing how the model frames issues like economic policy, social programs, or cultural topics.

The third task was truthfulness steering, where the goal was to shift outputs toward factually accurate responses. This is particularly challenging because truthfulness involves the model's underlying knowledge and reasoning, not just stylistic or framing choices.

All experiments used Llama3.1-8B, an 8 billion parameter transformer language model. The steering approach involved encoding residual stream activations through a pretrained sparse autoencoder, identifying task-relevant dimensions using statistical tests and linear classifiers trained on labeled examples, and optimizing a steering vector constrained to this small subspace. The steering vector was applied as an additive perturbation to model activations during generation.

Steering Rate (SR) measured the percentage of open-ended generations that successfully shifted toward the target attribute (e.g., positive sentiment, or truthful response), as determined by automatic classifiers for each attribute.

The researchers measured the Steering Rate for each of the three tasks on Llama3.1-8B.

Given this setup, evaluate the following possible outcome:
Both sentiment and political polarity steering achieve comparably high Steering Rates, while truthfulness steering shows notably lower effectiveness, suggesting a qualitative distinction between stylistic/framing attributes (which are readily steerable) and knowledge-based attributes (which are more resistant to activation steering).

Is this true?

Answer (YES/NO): YES